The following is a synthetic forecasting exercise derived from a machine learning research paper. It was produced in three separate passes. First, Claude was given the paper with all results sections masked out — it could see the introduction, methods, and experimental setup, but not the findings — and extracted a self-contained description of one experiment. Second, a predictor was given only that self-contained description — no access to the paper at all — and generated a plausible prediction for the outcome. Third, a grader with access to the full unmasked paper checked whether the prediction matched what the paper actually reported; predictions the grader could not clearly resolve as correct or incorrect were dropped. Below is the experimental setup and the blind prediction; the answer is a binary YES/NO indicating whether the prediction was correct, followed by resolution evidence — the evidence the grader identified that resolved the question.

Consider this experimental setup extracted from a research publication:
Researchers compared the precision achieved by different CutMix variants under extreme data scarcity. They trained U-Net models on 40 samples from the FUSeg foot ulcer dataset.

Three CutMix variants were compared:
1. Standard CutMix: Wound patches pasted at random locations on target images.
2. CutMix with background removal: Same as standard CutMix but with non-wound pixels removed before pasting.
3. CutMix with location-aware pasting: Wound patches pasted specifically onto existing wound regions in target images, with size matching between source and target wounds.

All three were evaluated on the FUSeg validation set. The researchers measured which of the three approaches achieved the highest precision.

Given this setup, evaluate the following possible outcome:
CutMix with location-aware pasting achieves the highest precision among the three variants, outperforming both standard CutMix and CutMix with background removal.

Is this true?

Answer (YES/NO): YES